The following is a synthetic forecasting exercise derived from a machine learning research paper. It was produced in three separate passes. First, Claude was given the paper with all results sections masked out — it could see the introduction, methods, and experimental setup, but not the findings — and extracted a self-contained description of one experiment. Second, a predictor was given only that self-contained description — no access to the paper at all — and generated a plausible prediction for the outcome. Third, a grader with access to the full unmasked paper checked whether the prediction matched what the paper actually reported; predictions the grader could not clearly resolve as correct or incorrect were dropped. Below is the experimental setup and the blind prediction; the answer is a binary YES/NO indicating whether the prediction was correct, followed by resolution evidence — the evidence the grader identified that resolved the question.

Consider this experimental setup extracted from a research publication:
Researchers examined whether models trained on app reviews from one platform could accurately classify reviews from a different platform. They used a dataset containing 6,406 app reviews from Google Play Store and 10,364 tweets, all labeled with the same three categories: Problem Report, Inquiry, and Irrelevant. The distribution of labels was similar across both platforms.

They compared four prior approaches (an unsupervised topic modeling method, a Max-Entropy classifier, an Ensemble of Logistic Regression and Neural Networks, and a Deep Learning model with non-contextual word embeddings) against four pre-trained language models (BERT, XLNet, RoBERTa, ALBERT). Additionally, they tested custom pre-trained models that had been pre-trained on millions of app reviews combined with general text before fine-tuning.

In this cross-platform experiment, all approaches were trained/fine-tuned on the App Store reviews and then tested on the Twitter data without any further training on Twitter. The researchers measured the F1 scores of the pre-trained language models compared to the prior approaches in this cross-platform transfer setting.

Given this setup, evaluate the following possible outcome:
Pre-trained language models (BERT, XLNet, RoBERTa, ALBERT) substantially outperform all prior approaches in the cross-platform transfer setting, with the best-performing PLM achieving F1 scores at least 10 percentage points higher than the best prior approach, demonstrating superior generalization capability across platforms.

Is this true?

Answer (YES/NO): NO